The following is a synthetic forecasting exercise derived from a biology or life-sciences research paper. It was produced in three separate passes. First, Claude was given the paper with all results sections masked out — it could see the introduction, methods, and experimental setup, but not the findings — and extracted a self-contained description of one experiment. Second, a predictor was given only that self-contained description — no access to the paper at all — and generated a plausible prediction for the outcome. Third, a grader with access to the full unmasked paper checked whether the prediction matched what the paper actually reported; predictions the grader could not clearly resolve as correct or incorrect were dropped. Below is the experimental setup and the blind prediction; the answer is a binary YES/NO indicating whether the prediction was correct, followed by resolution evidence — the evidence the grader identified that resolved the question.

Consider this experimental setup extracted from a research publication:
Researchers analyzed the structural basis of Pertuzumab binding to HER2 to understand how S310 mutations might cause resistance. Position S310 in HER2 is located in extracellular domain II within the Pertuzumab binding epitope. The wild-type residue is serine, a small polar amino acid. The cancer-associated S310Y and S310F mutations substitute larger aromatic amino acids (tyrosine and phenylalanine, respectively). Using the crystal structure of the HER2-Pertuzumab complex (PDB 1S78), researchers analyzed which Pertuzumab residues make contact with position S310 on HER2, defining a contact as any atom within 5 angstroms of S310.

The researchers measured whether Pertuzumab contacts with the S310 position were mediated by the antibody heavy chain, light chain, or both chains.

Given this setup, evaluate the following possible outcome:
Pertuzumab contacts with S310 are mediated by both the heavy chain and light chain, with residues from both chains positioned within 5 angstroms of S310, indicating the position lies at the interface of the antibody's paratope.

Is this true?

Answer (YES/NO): NO